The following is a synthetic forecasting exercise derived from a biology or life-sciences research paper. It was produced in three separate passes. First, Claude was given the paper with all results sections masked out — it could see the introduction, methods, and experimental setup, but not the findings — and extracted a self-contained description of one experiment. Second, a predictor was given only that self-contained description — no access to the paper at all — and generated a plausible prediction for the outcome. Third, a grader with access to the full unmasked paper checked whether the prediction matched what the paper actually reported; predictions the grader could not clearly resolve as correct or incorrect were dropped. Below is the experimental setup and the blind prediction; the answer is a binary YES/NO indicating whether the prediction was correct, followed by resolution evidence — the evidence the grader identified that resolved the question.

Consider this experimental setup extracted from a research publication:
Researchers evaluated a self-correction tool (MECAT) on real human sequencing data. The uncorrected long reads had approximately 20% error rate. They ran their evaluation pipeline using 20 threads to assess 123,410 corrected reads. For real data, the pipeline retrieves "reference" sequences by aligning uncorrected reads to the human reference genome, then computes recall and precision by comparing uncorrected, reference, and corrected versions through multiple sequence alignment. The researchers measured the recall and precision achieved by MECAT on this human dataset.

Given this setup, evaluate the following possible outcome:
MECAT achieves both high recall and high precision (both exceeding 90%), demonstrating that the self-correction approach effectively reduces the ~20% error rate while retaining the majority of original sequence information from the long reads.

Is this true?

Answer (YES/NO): YES